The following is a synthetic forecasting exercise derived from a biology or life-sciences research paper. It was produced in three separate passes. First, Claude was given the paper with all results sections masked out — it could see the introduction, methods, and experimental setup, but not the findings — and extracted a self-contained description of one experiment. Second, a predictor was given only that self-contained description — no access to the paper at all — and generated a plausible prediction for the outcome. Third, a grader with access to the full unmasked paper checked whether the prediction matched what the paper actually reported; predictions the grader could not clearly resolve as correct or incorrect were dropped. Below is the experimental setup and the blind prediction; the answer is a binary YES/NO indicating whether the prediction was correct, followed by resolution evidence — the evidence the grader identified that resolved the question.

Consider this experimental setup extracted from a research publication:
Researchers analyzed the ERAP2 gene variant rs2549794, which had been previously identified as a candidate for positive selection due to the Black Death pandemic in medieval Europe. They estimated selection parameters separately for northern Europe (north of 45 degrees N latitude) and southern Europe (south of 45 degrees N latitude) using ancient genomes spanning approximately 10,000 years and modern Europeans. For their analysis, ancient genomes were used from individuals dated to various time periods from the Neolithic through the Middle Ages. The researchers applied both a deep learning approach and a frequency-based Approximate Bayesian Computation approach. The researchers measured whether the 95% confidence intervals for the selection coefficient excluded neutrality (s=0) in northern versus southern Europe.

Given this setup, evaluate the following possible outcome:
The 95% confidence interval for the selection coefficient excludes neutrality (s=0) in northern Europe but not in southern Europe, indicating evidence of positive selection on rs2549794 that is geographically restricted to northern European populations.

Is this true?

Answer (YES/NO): YES